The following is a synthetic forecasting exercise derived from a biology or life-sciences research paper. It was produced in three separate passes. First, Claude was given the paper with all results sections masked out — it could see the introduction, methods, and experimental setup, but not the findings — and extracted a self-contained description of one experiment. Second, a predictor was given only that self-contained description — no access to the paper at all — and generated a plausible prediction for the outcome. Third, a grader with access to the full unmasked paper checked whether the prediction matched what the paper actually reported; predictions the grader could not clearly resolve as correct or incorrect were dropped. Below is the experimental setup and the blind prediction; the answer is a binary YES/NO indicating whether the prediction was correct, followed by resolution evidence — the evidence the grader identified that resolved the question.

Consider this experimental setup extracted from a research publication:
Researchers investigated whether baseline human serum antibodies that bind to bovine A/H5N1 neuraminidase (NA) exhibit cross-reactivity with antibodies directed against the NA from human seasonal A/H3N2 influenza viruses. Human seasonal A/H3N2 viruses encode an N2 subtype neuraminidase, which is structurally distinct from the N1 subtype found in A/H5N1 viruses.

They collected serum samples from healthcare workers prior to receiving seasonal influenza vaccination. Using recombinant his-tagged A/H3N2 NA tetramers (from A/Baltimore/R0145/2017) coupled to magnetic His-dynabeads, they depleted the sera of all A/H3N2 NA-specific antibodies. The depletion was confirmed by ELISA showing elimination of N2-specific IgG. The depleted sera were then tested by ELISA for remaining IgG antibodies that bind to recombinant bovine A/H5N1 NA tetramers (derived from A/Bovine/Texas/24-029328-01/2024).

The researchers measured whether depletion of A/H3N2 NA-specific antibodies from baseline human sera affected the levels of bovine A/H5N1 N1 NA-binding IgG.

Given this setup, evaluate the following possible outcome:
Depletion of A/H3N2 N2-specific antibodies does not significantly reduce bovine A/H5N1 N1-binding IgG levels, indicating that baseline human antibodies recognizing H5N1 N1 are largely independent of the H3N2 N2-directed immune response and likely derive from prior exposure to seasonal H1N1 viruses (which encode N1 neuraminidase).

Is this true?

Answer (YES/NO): NO